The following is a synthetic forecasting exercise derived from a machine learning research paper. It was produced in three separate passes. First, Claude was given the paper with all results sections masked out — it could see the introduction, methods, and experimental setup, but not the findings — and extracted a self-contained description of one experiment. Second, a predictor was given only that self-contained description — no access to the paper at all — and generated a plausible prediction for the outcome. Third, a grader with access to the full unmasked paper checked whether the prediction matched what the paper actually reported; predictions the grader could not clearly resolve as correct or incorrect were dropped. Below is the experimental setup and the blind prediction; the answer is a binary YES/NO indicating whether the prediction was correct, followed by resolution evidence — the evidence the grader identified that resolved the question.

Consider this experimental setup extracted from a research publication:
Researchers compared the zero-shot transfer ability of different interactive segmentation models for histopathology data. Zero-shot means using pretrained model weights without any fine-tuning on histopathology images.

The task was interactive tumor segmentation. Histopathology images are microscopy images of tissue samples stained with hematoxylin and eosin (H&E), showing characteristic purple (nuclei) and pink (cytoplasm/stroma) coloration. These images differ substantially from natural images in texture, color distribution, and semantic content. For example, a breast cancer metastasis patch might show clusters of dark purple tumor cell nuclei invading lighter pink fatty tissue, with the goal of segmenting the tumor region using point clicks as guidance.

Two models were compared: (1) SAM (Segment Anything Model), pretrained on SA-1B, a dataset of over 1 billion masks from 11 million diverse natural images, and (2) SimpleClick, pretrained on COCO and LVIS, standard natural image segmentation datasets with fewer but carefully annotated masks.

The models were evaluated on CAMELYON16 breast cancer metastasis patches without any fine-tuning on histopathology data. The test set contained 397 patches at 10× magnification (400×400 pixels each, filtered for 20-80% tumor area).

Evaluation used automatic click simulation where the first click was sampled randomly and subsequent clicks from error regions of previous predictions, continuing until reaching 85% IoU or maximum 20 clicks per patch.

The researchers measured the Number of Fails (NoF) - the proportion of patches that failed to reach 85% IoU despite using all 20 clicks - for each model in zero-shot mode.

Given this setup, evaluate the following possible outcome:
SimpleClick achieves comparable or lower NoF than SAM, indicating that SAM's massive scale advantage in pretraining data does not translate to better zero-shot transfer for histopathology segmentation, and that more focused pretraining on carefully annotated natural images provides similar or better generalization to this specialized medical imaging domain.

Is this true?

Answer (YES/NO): YES